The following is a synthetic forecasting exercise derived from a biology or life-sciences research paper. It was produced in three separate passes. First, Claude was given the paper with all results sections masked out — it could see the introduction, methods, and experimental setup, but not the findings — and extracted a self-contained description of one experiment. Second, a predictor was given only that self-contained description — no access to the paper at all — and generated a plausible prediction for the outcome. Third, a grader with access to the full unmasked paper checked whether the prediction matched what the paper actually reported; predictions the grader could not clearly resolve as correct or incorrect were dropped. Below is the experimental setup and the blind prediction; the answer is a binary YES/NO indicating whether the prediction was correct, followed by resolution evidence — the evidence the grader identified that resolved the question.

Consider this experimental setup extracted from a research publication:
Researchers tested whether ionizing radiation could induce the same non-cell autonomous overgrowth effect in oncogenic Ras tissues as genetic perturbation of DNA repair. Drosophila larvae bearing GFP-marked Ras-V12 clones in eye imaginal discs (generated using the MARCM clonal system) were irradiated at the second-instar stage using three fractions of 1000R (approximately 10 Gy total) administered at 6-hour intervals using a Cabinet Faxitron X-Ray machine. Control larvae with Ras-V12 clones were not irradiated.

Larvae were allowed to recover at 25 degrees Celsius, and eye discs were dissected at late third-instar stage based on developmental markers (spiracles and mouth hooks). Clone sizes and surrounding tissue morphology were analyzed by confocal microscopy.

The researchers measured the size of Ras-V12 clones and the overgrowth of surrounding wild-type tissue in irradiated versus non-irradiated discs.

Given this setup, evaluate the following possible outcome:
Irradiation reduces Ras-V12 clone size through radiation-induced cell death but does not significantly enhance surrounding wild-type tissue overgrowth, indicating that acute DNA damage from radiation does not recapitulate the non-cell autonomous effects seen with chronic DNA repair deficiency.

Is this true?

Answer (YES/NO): NO